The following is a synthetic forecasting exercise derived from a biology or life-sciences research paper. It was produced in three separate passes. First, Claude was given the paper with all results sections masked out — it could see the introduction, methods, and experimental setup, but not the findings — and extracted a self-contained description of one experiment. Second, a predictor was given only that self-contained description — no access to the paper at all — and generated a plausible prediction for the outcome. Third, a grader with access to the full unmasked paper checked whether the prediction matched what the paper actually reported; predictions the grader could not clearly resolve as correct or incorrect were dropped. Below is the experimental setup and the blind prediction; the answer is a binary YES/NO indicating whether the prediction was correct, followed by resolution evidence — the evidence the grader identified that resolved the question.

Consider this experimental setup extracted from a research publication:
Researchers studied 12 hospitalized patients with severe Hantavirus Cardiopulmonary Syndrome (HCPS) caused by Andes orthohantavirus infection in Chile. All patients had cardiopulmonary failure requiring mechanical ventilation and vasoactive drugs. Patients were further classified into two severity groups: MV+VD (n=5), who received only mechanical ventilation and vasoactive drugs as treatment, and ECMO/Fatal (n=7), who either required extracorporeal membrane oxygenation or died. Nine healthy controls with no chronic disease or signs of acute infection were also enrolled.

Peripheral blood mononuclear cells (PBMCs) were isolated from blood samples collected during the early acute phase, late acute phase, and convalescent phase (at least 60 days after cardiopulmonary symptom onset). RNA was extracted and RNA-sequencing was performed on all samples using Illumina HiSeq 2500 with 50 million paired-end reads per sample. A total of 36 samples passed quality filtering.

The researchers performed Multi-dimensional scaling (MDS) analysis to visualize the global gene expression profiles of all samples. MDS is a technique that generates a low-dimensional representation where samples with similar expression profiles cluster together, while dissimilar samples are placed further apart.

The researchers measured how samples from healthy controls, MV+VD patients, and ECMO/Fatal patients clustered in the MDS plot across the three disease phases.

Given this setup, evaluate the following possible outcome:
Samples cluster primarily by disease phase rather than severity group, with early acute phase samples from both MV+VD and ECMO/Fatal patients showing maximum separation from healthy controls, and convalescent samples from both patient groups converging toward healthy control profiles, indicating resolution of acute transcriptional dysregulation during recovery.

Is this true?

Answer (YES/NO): YES